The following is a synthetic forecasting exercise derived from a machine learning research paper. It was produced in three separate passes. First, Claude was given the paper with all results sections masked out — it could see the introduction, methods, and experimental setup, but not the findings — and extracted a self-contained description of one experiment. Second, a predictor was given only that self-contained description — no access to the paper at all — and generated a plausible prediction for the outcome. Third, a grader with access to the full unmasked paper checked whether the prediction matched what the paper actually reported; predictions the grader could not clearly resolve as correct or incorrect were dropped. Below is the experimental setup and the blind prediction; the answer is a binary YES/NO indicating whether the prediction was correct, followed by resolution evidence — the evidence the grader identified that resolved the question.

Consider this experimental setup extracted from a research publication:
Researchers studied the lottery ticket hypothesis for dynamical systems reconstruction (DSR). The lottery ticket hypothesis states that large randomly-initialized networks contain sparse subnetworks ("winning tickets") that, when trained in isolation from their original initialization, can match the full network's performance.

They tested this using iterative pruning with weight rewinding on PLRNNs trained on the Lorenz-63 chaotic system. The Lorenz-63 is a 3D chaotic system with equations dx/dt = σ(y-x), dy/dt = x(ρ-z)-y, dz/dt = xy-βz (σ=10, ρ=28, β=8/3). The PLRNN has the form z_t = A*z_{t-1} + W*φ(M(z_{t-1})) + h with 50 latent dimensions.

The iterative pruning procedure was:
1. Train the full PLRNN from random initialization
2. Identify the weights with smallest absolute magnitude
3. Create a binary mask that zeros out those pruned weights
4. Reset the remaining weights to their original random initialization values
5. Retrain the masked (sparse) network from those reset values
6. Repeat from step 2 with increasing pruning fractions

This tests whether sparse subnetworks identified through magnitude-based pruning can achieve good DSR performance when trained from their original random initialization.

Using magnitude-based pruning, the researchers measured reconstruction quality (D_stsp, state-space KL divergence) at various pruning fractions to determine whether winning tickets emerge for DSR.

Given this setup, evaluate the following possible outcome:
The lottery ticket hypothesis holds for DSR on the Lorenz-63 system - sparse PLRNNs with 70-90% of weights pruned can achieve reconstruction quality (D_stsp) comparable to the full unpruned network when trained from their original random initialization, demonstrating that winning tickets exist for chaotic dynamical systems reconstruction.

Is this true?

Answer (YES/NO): NO